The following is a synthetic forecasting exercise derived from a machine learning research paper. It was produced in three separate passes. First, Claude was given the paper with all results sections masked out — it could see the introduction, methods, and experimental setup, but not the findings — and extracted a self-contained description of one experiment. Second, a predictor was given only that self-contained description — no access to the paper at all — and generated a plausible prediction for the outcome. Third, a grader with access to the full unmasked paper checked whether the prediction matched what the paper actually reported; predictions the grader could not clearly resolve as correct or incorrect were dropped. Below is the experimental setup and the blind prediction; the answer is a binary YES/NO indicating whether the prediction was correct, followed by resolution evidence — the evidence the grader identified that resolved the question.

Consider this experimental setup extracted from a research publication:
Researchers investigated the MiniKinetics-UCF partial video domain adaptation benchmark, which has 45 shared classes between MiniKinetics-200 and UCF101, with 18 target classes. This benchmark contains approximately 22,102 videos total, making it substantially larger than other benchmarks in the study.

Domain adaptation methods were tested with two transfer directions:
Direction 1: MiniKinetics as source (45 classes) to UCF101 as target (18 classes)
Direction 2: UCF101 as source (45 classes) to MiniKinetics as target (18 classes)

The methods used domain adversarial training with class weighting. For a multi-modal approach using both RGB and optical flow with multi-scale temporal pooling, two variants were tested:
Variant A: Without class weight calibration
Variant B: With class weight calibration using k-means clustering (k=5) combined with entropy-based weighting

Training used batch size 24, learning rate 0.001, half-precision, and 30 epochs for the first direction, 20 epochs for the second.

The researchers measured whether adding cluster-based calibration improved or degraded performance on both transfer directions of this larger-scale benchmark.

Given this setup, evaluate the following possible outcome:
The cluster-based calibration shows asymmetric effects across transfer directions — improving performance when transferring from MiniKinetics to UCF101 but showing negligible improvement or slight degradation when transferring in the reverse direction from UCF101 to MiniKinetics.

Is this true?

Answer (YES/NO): NO